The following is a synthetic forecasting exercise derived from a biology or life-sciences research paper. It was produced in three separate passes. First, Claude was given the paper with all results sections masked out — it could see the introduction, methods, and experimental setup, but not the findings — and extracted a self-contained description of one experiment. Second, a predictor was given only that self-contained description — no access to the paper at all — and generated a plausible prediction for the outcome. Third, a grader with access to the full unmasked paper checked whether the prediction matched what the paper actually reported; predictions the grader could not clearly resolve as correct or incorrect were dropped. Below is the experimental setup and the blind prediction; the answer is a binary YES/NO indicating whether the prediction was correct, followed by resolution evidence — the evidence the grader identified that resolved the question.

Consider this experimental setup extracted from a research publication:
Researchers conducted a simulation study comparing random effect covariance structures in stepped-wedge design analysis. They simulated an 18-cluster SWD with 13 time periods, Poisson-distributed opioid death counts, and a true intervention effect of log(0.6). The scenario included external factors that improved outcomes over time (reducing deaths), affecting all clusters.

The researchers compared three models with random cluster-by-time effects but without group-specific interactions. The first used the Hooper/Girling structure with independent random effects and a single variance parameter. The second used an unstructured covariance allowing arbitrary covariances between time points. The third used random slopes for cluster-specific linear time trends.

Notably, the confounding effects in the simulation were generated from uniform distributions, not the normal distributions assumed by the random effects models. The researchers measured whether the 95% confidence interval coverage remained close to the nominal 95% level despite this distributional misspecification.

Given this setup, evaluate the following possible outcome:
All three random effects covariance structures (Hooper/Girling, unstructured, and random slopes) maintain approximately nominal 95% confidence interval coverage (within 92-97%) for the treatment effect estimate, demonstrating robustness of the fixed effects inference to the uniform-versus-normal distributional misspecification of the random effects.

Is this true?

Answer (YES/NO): NO